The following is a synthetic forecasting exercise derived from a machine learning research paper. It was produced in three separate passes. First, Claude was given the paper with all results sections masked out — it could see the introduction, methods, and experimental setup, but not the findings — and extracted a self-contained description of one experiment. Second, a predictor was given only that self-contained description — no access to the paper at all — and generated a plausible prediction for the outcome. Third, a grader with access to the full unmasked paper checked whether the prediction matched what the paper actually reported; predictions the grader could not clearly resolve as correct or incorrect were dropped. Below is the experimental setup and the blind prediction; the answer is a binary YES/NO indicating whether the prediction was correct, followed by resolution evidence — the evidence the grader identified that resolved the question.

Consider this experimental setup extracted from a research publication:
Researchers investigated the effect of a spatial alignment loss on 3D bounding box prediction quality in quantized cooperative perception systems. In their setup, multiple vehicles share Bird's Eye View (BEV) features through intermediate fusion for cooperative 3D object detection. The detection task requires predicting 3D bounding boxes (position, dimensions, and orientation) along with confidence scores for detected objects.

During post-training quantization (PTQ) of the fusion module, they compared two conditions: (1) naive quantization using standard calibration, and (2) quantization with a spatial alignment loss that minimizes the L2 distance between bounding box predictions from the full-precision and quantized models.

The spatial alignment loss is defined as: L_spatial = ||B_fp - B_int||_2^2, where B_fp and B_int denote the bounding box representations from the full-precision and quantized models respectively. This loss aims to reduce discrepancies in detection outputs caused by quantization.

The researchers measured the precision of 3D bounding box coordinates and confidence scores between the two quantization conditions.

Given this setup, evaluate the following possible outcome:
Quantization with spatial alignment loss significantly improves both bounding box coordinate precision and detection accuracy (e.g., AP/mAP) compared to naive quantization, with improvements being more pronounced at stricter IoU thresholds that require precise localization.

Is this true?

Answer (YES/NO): NO